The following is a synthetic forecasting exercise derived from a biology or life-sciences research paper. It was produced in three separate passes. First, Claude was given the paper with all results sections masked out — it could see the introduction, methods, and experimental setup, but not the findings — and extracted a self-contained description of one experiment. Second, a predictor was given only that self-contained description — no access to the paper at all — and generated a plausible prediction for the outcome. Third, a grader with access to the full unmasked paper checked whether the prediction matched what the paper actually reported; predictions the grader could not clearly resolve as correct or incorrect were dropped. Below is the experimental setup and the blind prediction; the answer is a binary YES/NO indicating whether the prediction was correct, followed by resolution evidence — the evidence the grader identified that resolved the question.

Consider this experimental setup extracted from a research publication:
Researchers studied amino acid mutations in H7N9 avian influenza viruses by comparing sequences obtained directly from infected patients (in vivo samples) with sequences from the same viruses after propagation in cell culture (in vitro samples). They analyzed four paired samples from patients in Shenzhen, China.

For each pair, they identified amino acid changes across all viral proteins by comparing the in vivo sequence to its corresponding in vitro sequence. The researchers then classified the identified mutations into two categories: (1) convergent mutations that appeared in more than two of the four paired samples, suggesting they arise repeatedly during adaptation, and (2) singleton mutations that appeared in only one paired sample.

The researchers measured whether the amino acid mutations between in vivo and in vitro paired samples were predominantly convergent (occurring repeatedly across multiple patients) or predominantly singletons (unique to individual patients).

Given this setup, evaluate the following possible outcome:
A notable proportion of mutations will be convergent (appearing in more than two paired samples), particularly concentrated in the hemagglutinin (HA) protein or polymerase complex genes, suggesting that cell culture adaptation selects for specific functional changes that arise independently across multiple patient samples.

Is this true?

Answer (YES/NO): NO